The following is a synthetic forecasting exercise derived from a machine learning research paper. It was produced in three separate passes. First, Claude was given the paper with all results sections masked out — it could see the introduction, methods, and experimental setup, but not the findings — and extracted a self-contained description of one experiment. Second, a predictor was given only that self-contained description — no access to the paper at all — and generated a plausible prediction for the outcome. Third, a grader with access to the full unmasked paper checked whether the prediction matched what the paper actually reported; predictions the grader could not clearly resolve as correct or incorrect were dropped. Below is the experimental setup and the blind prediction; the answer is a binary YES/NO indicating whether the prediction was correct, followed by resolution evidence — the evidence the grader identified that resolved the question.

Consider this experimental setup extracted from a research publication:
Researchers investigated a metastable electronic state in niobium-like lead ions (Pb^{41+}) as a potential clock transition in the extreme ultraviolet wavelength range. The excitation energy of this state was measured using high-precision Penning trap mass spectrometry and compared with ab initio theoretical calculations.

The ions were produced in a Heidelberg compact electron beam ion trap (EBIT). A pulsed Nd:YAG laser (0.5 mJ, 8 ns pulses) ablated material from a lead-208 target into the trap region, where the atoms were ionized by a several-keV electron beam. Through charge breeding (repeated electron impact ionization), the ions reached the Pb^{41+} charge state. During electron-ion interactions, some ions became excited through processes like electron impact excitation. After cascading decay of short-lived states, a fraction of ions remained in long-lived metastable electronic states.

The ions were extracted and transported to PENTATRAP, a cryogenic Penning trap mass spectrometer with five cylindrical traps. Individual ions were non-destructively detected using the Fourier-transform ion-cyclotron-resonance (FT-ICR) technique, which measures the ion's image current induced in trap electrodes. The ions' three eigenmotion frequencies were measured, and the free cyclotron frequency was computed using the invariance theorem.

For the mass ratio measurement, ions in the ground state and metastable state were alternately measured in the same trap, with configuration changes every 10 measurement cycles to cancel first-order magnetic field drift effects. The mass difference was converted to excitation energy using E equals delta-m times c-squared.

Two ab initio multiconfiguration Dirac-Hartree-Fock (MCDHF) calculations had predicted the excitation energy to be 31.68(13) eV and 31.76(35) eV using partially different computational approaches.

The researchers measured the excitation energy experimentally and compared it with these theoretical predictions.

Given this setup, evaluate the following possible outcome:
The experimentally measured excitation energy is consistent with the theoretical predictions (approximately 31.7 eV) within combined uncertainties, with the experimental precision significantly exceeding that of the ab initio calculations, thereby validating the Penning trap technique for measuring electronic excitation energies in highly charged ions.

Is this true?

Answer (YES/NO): NO